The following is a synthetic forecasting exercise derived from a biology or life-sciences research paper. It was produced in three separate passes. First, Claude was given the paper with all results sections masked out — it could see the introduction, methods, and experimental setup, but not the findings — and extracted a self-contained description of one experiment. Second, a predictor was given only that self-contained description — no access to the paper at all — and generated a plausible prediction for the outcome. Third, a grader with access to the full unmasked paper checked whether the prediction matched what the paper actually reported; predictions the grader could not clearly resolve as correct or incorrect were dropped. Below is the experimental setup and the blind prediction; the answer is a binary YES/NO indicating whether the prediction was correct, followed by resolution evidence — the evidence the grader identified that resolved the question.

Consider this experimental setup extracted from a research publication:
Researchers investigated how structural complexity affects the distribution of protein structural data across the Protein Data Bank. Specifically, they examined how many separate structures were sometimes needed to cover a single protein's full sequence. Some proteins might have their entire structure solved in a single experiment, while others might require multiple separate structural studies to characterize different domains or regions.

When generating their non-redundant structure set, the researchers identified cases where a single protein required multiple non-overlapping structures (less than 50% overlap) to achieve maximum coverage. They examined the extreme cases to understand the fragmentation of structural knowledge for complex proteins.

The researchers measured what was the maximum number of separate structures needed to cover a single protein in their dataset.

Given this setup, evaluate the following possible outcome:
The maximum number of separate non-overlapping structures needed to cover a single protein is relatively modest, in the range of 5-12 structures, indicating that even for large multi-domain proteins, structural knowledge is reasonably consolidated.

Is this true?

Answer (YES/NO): NO